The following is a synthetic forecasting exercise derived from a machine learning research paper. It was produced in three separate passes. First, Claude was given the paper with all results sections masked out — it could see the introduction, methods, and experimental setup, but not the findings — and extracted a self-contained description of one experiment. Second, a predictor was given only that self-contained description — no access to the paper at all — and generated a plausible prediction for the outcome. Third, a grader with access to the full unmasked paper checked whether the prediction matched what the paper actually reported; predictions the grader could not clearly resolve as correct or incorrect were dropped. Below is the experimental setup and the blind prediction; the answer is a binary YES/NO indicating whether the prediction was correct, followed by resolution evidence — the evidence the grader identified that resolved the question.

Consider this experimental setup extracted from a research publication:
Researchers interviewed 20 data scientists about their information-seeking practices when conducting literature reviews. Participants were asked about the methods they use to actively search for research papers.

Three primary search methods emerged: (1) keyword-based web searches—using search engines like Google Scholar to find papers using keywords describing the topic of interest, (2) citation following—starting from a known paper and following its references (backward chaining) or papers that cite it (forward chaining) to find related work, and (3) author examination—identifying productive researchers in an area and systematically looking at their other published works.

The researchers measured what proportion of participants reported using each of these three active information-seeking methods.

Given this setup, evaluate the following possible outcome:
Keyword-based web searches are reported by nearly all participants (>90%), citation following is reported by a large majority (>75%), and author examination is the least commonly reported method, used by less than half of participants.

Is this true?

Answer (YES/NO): NO